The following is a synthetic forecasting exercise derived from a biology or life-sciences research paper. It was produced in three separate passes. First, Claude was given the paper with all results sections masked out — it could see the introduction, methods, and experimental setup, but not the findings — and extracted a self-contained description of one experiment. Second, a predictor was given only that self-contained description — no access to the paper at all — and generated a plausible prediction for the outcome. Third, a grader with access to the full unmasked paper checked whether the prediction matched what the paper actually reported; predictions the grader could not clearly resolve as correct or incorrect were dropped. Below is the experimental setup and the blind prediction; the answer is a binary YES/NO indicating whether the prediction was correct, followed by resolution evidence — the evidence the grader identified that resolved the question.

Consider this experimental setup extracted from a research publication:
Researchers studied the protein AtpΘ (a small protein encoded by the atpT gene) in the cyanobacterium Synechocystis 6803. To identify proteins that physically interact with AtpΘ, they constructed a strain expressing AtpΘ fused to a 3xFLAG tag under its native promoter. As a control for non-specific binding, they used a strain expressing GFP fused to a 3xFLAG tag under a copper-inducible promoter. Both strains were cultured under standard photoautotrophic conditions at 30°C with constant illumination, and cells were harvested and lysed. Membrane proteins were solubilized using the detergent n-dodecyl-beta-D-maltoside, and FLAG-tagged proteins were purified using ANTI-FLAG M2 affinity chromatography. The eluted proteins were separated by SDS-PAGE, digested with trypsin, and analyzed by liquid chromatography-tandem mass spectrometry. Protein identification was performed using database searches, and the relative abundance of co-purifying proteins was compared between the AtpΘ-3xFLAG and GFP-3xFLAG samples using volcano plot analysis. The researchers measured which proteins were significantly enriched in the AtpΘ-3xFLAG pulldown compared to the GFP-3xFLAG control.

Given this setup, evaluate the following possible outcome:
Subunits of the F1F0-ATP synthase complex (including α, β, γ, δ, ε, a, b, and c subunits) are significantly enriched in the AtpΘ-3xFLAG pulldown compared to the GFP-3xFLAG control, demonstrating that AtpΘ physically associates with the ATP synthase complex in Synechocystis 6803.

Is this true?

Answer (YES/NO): NO